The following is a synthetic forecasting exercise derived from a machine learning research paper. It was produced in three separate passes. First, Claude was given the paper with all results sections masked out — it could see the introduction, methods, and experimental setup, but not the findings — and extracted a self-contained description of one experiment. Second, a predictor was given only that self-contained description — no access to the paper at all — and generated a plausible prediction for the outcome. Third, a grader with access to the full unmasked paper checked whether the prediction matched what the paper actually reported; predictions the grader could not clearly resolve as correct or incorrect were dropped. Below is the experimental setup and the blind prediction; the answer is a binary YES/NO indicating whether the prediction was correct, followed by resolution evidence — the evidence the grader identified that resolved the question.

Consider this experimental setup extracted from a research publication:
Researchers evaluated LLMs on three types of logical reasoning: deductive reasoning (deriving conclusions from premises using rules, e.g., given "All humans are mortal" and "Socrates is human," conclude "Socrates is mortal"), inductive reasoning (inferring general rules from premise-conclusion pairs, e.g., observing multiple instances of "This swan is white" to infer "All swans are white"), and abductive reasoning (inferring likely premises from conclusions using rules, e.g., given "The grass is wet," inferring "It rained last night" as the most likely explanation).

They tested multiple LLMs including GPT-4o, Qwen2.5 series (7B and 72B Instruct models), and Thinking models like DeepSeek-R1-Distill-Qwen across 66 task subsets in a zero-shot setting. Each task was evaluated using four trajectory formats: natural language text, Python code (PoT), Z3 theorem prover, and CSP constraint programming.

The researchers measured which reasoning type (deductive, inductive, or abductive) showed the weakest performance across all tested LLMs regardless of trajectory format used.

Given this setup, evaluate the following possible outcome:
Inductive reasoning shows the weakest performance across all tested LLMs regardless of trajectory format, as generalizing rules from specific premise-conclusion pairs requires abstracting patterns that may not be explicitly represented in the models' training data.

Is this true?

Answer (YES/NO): YES